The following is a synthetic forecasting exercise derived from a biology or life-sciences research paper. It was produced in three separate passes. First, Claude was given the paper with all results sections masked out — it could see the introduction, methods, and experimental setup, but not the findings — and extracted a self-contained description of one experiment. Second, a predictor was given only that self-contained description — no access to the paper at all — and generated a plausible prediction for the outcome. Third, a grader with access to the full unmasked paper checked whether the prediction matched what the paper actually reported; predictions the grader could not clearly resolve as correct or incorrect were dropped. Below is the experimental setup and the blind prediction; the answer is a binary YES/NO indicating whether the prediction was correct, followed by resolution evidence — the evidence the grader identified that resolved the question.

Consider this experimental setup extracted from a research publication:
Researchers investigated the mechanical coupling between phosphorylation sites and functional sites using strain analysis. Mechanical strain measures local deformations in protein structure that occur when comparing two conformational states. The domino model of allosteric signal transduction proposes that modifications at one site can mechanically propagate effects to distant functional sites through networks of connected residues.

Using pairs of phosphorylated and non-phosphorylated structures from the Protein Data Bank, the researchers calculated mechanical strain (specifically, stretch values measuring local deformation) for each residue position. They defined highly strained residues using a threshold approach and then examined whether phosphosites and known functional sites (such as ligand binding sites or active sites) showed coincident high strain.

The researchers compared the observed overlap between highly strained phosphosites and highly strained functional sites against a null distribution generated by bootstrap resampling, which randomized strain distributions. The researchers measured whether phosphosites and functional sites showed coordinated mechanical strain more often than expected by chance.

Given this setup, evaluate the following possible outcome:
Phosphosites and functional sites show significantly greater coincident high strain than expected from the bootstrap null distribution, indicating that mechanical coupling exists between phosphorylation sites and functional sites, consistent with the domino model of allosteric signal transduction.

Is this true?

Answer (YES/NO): NO